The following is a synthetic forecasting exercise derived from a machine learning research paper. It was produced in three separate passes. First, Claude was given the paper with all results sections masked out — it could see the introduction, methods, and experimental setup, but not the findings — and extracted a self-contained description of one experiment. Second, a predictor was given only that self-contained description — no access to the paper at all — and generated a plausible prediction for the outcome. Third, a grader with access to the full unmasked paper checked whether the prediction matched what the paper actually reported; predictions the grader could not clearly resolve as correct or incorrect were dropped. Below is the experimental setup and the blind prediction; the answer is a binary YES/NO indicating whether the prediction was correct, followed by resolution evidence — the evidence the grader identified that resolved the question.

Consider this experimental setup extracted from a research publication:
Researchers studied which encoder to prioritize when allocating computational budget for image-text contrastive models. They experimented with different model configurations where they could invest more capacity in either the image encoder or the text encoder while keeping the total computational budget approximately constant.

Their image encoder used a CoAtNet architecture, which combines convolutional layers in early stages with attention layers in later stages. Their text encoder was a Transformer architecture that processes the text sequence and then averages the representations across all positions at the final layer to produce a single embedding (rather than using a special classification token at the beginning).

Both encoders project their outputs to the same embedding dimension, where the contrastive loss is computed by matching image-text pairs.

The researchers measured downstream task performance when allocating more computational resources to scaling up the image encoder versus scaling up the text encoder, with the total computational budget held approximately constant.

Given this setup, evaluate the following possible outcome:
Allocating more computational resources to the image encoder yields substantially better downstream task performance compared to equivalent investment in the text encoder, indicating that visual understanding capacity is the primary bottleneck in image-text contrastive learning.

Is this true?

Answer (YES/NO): YES